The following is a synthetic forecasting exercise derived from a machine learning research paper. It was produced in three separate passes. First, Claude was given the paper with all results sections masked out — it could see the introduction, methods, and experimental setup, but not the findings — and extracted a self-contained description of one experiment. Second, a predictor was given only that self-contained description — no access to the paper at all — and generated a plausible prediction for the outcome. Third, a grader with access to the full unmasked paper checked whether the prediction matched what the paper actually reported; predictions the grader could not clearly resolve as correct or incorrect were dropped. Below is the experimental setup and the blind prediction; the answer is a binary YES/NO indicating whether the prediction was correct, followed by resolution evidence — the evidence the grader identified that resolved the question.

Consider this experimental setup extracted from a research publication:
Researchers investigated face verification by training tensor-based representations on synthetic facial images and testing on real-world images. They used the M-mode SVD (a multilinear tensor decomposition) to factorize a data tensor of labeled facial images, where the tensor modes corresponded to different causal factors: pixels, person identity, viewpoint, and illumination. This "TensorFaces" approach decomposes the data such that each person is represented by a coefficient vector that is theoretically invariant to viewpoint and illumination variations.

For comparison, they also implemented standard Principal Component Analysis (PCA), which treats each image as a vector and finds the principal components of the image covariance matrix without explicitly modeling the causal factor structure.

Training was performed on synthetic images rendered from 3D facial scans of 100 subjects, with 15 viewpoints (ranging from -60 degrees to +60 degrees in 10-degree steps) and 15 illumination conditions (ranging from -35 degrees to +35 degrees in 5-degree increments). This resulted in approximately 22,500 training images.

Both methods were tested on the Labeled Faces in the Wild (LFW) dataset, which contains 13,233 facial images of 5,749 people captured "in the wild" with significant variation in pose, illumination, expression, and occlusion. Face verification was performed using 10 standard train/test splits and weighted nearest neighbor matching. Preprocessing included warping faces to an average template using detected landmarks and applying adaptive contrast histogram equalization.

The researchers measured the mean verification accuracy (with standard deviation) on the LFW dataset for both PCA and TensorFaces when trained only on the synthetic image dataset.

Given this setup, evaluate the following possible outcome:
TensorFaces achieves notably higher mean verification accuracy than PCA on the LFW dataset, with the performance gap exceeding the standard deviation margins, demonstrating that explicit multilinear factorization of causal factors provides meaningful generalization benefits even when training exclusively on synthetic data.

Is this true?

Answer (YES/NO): NO